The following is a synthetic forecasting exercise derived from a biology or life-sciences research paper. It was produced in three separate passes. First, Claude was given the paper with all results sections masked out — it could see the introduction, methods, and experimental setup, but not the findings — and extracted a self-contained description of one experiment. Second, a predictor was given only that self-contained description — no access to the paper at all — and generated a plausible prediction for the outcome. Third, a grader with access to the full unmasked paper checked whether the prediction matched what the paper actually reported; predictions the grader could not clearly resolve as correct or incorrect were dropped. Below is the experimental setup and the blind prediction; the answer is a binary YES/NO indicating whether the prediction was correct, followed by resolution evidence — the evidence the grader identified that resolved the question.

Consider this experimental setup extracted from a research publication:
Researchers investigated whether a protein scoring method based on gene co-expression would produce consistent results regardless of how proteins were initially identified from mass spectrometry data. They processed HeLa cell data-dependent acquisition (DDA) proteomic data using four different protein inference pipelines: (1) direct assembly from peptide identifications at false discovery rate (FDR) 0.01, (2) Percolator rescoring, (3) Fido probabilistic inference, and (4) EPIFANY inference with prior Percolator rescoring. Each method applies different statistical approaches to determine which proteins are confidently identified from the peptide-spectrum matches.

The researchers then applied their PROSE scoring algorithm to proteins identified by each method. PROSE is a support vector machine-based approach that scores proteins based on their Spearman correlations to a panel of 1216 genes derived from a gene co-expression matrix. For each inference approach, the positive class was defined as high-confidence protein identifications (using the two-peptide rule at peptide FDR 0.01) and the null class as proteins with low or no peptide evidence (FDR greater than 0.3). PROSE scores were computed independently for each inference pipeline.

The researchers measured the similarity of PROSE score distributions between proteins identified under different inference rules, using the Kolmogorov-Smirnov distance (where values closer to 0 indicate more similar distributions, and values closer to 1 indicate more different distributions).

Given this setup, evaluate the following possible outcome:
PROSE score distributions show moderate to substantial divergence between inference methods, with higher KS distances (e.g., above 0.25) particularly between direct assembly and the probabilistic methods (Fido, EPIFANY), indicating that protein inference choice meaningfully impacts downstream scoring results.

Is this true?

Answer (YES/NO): NO